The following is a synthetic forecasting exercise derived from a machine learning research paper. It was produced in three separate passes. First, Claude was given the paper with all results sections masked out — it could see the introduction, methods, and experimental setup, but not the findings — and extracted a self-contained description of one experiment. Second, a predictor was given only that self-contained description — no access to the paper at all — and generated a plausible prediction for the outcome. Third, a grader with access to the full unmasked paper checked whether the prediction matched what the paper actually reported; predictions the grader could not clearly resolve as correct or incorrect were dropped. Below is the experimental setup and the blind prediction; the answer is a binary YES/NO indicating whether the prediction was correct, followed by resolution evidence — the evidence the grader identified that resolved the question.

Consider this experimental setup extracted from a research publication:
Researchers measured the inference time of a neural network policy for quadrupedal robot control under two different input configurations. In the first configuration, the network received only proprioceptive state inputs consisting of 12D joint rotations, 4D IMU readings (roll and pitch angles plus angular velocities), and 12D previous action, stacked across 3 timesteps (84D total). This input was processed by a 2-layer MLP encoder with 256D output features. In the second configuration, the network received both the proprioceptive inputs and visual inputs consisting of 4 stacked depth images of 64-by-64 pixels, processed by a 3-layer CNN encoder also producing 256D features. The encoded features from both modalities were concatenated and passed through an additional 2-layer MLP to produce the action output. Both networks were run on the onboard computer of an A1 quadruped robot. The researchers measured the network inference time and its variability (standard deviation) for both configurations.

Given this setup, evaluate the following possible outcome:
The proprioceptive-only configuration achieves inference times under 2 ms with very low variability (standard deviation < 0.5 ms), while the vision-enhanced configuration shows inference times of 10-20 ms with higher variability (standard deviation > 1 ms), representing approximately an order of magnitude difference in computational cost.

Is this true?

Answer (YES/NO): NO